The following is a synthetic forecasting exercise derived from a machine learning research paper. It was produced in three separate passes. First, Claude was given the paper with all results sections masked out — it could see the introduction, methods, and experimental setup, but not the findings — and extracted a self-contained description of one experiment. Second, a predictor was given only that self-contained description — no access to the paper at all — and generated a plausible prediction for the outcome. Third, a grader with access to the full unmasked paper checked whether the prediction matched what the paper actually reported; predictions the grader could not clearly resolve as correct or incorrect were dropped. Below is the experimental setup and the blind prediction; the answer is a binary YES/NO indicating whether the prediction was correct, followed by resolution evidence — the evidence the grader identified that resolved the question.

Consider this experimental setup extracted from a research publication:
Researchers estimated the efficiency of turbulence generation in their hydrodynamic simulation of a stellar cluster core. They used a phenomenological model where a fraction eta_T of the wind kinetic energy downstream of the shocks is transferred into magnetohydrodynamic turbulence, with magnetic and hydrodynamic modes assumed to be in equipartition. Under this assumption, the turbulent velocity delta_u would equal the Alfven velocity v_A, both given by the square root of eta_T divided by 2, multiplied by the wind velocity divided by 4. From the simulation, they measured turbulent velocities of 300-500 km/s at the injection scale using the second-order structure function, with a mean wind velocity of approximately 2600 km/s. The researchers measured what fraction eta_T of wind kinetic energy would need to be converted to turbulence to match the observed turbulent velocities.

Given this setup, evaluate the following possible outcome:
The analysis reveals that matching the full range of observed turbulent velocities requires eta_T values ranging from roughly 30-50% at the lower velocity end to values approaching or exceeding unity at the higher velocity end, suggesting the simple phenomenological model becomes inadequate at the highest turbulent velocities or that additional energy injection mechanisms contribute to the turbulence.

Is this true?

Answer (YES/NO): NO